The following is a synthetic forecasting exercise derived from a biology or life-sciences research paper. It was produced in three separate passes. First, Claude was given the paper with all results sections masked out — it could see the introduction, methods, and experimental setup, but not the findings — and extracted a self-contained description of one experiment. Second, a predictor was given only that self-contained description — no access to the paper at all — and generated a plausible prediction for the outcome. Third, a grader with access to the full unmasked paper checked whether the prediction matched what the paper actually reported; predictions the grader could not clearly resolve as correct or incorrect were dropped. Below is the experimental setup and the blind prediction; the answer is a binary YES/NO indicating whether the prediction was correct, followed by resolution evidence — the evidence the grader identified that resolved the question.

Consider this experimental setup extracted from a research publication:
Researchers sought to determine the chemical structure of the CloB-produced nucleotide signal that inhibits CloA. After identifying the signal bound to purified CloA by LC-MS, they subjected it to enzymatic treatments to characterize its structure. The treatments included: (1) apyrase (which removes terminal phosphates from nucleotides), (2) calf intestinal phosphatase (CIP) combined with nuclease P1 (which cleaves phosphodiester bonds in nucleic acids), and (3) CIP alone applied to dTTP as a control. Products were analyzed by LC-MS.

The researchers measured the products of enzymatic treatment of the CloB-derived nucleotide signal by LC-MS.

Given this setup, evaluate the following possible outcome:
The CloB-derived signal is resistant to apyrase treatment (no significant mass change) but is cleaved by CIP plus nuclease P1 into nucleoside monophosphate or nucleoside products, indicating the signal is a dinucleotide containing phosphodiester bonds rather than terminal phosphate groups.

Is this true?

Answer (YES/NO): NO